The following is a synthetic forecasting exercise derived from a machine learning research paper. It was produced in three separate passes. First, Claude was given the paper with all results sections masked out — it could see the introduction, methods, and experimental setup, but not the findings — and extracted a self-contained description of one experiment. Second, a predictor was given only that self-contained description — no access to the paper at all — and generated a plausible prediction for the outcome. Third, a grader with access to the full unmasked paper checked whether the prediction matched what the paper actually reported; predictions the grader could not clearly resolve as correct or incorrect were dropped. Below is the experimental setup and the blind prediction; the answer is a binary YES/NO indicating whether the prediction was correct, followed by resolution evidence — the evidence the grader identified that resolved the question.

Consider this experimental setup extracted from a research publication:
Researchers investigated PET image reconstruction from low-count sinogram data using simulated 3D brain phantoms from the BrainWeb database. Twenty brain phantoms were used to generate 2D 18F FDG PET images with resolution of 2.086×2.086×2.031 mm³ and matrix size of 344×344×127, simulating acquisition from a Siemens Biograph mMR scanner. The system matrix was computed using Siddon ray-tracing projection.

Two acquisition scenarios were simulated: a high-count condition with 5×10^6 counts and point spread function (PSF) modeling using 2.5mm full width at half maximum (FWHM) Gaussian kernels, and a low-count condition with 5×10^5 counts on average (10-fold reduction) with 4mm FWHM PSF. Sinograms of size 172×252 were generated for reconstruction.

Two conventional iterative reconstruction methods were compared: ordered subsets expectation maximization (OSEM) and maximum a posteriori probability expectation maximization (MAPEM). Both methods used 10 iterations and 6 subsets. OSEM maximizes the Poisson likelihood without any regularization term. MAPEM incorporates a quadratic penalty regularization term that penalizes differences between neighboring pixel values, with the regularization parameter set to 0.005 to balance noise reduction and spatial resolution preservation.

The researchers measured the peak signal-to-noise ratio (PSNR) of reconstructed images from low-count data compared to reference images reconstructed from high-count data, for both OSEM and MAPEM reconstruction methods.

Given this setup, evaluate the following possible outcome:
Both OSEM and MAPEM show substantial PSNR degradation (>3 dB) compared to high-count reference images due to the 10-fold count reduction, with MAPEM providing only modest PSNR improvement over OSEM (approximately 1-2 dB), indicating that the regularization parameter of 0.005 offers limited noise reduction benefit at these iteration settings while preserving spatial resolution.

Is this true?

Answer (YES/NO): NO